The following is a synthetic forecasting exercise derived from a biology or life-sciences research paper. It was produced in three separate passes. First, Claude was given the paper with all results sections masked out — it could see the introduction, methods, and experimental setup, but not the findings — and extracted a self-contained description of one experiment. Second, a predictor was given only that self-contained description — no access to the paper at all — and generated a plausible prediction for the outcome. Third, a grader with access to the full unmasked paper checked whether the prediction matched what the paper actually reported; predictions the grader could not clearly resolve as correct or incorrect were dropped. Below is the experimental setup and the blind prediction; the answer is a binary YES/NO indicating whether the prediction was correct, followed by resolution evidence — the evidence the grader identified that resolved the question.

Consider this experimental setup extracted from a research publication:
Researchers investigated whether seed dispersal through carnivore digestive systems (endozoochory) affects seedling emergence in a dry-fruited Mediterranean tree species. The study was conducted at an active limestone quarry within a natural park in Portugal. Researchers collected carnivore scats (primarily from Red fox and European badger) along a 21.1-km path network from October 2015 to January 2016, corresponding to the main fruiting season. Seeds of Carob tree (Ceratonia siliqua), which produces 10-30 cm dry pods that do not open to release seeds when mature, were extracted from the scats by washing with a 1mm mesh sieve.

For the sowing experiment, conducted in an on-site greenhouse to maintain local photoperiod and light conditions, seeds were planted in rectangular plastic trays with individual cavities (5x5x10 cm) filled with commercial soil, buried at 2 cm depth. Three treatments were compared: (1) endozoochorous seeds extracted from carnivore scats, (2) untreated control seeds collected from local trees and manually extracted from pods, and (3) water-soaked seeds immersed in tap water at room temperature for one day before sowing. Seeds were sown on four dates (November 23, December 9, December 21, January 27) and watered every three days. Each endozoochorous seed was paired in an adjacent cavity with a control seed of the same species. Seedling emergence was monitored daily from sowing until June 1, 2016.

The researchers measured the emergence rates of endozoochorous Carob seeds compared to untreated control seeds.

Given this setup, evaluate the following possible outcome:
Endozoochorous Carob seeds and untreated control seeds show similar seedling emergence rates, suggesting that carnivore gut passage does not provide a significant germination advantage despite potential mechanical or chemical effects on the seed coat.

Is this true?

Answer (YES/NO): YES